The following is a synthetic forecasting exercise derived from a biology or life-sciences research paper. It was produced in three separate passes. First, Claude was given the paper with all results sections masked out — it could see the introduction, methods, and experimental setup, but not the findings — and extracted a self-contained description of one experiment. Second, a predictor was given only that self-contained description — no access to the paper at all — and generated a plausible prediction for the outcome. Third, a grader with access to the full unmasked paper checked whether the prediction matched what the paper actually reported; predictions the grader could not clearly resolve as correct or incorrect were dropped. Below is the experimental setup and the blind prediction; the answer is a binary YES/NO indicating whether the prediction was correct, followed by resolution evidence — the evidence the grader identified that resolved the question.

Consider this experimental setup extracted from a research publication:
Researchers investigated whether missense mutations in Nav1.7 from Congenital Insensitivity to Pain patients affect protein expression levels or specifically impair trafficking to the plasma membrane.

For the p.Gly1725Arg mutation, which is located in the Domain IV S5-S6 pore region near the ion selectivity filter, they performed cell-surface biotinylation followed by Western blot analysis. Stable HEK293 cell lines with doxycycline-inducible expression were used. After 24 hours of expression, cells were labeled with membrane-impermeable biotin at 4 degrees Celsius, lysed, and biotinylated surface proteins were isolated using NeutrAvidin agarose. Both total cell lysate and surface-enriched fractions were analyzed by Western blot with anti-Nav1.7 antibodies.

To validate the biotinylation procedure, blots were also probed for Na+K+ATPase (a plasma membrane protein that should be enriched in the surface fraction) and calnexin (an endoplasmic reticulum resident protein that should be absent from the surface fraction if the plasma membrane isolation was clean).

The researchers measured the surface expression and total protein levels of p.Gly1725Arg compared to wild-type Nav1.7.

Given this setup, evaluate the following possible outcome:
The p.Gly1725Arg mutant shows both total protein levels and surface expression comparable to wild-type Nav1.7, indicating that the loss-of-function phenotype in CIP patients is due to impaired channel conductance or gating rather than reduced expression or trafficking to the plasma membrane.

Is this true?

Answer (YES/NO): YES